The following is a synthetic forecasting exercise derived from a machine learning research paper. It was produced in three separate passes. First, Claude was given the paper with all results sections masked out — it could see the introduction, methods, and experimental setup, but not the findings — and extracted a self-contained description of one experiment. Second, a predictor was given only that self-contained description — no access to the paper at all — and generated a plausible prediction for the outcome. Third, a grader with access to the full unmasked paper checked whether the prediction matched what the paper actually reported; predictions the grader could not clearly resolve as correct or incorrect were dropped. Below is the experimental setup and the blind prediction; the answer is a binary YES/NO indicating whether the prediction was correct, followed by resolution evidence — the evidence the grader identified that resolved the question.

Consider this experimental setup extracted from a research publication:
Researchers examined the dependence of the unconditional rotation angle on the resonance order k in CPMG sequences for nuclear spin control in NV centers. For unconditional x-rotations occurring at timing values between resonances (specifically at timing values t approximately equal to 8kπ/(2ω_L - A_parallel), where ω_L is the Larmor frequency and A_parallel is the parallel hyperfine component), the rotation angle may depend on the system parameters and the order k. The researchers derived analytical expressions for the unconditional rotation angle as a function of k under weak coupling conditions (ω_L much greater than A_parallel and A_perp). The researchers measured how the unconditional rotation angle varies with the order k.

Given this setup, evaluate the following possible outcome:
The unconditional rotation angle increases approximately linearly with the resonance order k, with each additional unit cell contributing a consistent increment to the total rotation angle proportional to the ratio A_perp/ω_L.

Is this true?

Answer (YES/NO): NO